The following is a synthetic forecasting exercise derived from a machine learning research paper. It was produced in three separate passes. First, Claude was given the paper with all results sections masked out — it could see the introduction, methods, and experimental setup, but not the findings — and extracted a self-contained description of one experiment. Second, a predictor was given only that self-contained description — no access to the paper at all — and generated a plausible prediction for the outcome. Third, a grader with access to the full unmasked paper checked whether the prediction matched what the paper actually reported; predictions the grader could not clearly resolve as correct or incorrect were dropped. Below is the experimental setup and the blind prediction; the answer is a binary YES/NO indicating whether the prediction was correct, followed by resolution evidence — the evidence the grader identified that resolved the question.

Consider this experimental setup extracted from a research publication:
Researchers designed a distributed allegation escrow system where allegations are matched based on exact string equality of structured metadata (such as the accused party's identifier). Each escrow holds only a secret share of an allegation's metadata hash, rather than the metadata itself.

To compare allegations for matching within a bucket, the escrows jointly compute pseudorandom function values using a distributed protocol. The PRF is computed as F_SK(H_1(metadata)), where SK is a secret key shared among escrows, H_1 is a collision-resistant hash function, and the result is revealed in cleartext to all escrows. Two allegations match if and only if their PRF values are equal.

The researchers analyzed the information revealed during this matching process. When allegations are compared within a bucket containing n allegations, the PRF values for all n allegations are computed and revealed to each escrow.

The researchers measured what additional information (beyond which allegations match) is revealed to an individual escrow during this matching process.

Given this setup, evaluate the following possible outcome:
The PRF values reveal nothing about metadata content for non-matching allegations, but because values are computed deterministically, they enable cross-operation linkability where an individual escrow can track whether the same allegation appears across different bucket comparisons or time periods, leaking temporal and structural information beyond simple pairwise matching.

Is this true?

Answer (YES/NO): NO